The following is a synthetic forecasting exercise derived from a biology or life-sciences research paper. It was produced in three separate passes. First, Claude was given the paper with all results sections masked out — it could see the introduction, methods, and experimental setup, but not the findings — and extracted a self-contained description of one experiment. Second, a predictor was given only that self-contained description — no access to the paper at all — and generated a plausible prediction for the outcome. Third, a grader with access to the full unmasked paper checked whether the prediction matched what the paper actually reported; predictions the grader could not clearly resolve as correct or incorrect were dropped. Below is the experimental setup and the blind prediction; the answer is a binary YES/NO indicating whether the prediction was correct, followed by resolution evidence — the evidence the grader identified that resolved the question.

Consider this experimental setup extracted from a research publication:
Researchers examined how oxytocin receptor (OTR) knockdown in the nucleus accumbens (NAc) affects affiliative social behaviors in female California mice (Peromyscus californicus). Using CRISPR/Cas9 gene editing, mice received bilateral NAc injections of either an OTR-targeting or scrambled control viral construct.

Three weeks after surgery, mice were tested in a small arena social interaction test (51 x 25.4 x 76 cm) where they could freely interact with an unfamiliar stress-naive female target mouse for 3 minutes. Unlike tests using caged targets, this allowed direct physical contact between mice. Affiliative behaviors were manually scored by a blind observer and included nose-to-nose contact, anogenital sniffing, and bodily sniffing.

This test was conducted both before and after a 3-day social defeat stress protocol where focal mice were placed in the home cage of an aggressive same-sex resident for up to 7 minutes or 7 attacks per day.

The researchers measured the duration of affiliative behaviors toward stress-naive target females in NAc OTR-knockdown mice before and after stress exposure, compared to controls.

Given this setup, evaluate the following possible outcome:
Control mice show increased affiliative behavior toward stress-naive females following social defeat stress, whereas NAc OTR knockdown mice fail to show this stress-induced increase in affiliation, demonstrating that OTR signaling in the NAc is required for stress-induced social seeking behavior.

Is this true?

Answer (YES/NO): NO